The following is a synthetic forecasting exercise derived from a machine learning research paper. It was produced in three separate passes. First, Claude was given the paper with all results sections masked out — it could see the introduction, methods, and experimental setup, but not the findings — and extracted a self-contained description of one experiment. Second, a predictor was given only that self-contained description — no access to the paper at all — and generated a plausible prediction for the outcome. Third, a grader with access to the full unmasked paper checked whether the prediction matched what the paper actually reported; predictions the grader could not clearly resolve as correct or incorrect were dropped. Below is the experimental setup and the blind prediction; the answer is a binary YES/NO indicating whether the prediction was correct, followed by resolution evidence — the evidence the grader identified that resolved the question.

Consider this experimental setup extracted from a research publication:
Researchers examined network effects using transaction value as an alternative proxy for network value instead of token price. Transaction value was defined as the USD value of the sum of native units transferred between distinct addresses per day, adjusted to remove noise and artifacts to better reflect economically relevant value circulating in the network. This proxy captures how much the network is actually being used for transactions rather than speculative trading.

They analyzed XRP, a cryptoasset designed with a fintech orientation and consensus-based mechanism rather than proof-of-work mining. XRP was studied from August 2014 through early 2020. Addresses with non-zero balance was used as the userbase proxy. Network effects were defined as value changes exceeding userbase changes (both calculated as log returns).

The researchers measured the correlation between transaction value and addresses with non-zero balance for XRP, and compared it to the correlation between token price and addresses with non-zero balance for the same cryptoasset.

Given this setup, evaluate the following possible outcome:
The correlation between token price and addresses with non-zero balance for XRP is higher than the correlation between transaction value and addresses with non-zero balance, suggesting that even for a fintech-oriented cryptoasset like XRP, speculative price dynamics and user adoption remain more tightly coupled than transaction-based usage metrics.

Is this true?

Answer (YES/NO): YES